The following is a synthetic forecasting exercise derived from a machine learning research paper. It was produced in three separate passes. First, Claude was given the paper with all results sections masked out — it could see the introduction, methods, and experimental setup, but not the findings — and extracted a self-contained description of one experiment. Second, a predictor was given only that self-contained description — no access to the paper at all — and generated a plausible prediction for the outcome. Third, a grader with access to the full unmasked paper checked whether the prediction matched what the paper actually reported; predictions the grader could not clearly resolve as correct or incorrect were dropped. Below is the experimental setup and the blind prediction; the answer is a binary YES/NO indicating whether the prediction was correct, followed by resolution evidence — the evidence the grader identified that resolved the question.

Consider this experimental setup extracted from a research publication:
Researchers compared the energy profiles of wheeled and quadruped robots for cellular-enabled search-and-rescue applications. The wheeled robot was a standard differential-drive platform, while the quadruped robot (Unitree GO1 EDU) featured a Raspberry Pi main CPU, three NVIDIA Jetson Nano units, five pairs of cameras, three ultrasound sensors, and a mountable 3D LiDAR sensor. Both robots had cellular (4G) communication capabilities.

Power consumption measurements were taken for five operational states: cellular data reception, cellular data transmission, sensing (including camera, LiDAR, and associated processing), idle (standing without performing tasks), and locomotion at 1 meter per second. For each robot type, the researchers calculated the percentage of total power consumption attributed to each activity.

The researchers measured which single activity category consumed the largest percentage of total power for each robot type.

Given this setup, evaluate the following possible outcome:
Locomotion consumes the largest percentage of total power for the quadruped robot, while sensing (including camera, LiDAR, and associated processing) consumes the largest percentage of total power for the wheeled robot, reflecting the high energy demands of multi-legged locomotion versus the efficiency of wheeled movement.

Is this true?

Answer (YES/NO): YES